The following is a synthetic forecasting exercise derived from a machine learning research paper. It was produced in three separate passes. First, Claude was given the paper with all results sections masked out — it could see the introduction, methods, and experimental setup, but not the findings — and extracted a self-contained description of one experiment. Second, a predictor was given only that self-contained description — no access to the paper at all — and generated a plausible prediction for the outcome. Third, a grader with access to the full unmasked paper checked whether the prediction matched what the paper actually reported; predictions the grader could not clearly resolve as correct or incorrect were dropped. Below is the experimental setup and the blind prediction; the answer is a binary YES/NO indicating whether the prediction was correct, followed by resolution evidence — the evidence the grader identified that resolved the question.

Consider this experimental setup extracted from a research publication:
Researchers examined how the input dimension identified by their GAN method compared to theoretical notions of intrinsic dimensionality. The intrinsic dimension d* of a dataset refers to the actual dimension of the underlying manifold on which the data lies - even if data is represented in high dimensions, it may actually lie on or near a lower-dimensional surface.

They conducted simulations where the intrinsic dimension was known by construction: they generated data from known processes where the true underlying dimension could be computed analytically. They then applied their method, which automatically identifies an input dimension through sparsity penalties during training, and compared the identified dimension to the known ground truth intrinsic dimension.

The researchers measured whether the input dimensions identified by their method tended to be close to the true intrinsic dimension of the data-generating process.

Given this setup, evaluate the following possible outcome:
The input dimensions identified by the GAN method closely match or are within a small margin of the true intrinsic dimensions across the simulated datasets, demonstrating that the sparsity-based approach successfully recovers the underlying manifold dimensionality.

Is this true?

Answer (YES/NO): YES